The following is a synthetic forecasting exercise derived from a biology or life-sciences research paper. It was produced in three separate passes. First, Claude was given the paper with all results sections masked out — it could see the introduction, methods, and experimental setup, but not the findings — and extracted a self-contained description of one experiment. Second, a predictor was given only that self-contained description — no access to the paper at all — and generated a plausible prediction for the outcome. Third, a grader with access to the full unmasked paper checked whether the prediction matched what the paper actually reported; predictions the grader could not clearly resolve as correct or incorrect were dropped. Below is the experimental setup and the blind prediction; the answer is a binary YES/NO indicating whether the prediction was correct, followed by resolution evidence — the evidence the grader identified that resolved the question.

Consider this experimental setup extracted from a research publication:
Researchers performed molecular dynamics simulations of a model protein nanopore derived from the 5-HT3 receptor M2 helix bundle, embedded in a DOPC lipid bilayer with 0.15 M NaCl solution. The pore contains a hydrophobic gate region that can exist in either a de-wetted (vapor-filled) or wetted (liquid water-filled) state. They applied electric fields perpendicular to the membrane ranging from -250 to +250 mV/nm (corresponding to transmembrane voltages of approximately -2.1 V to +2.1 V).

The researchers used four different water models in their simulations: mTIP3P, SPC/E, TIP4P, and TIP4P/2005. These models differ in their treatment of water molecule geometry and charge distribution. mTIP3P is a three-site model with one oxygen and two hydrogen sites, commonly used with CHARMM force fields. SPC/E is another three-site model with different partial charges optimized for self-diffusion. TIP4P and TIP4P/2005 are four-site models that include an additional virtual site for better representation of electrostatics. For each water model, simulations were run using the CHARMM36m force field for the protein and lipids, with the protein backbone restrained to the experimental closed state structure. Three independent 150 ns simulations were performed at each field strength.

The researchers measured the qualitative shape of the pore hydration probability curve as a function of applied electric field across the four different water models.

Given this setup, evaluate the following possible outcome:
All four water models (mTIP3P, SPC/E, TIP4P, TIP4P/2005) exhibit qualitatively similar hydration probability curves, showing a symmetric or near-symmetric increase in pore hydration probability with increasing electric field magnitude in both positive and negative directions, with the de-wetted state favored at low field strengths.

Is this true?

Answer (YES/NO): NO